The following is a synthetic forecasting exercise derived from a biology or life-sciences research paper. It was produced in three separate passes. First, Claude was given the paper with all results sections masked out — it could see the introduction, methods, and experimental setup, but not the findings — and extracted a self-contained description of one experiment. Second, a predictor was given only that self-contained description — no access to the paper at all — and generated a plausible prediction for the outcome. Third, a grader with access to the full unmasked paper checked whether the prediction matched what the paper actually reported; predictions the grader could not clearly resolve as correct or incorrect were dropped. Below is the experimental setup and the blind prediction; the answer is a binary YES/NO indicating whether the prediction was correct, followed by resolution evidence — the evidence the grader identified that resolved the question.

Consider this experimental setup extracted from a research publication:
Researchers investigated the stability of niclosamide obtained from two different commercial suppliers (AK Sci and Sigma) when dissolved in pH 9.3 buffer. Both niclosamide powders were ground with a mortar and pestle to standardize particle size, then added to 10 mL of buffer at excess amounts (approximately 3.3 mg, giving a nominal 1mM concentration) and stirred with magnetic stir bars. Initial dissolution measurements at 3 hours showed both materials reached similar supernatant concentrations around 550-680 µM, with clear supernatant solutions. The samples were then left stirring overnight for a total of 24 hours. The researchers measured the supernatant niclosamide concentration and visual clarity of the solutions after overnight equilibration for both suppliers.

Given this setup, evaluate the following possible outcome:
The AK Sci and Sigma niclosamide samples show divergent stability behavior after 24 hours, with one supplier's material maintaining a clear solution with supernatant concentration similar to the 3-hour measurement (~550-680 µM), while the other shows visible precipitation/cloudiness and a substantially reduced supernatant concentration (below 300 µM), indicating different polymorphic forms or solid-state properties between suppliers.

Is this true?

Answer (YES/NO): YES